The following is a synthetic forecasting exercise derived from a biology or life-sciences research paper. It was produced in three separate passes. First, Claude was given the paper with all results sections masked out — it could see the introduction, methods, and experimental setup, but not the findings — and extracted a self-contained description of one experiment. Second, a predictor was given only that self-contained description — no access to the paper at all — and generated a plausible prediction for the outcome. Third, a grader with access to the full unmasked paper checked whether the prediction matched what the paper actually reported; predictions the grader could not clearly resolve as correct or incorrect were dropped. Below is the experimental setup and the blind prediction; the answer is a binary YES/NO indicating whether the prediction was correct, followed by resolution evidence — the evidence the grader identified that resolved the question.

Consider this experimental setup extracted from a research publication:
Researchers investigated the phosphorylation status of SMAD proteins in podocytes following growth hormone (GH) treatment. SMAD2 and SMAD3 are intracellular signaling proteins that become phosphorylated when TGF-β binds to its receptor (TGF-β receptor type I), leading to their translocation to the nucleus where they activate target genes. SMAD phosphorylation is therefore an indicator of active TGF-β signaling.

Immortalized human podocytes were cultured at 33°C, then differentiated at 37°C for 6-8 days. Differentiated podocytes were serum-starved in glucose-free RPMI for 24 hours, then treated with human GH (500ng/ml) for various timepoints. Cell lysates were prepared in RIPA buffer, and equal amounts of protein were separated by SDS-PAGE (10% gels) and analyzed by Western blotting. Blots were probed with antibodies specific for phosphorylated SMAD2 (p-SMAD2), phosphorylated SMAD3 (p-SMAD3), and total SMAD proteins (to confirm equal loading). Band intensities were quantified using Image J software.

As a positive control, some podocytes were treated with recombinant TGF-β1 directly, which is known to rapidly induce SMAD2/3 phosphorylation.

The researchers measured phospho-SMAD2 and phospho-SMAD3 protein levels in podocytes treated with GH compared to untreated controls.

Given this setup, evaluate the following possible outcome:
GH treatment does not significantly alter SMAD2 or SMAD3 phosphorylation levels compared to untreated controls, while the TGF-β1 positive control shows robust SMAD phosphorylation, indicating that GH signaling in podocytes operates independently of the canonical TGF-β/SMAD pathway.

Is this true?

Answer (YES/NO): NO